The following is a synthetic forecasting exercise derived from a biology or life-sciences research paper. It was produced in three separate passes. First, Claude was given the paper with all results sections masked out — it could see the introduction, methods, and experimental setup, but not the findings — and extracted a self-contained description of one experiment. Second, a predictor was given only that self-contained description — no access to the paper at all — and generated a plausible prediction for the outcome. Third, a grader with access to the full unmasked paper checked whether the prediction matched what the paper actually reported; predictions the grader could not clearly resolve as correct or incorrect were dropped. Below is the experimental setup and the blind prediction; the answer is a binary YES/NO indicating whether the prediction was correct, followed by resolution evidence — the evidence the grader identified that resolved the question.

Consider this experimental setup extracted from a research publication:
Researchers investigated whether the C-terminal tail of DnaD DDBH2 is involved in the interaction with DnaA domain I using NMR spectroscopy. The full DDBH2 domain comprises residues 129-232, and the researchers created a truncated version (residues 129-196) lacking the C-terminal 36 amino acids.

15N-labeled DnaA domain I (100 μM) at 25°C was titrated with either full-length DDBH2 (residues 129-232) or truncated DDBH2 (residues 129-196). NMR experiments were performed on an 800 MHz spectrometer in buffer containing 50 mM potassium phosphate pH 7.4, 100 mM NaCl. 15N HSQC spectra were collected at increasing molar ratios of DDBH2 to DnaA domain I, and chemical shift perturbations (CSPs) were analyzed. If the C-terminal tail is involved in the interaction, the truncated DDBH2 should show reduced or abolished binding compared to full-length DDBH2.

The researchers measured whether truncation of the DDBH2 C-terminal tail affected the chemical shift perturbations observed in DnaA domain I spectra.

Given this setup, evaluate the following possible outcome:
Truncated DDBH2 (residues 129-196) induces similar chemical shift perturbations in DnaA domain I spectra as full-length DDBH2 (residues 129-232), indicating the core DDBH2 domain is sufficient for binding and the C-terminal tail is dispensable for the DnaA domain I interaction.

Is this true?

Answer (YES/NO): YES